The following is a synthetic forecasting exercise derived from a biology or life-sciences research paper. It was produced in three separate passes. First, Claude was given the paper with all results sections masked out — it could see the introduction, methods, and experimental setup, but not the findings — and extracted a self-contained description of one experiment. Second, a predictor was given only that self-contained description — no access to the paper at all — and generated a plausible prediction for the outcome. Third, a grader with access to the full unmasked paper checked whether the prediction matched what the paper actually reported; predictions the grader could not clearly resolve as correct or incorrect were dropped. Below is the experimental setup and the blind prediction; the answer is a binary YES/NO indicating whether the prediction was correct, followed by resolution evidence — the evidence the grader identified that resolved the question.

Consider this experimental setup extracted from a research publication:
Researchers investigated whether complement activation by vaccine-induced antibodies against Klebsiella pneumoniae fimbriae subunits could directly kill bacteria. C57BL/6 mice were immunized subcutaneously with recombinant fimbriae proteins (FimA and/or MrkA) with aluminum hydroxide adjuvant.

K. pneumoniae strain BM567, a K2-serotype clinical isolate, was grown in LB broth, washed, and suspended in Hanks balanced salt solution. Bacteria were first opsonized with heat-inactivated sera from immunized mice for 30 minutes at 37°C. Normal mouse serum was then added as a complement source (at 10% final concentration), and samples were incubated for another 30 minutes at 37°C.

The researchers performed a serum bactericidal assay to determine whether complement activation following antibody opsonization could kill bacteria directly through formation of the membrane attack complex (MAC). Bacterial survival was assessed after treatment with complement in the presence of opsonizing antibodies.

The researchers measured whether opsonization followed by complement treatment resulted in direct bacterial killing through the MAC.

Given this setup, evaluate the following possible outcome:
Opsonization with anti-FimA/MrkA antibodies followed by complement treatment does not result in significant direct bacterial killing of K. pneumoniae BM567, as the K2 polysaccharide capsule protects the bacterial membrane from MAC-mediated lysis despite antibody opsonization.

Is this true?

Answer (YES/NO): YES